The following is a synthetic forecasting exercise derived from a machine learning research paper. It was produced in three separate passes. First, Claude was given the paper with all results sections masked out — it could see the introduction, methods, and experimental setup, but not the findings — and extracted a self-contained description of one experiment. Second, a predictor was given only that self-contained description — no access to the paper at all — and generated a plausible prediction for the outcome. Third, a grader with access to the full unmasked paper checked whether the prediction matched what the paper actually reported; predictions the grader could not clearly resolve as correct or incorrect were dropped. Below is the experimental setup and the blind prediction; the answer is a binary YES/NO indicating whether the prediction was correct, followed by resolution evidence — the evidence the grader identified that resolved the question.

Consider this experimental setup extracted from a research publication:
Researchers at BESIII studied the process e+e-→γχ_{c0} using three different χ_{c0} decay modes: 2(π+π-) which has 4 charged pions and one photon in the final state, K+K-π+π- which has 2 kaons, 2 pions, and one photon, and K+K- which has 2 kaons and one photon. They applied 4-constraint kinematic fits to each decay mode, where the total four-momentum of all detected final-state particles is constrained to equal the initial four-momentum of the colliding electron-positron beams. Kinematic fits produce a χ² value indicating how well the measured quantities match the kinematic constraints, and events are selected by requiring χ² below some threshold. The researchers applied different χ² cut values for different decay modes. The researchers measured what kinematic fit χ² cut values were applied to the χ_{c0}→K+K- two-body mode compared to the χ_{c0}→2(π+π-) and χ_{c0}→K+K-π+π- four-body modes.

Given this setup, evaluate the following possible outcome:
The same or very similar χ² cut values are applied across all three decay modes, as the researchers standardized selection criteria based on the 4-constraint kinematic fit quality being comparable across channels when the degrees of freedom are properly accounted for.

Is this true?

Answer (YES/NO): NO